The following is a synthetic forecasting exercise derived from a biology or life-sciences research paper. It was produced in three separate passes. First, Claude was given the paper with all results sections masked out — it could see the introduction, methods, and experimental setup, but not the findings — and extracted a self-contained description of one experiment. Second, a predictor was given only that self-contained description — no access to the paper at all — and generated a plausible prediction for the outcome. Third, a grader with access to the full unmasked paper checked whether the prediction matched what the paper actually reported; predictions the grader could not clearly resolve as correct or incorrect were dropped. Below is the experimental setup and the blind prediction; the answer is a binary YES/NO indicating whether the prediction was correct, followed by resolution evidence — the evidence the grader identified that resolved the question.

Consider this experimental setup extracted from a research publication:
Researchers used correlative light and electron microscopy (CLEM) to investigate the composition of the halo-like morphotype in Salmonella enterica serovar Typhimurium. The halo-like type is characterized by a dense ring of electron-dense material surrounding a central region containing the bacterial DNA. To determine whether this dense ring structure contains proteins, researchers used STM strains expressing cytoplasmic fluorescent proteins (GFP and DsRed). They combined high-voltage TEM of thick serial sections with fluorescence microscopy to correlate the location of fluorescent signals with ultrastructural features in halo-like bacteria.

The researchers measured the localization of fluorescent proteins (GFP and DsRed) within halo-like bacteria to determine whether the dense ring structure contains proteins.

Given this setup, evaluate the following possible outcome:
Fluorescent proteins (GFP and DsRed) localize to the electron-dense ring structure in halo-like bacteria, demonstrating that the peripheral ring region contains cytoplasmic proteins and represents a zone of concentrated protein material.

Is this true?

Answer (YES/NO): YES